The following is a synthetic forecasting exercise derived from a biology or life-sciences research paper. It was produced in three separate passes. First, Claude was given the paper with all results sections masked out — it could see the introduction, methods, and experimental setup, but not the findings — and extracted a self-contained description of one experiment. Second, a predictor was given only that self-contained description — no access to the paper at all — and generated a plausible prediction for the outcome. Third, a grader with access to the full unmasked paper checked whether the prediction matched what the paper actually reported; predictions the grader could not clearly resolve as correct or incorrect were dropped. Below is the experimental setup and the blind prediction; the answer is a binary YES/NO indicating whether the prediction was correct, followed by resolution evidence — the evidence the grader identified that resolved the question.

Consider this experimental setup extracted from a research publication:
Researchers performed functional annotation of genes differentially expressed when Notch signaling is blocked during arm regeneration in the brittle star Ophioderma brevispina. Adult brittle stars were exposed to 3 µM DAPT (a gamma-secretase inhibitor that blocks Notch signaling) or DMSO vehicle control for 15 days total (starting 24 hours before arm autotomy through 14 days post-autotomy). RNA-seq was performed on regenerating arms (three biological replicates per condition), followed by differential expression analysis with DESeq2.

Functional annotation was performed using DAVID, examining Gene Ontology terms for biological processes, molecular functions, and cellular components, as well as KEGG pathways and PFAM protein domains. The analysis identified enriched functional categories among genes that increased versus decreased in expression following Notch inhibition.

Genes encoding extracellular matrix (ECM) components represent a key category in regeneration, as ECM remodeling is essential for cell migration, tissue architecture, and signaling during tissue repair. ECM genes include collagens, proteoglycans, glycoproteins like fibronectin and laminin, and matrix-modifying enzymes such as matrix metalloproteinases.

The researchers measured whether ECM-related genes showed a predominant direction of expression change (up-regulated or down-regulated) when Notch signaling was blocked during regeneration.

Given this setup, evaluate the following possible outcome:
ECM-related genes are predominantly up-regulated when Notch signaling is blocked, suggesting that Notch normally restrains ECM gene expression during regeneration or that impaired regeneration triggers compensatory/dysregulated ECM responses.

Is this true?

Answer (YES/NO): NO